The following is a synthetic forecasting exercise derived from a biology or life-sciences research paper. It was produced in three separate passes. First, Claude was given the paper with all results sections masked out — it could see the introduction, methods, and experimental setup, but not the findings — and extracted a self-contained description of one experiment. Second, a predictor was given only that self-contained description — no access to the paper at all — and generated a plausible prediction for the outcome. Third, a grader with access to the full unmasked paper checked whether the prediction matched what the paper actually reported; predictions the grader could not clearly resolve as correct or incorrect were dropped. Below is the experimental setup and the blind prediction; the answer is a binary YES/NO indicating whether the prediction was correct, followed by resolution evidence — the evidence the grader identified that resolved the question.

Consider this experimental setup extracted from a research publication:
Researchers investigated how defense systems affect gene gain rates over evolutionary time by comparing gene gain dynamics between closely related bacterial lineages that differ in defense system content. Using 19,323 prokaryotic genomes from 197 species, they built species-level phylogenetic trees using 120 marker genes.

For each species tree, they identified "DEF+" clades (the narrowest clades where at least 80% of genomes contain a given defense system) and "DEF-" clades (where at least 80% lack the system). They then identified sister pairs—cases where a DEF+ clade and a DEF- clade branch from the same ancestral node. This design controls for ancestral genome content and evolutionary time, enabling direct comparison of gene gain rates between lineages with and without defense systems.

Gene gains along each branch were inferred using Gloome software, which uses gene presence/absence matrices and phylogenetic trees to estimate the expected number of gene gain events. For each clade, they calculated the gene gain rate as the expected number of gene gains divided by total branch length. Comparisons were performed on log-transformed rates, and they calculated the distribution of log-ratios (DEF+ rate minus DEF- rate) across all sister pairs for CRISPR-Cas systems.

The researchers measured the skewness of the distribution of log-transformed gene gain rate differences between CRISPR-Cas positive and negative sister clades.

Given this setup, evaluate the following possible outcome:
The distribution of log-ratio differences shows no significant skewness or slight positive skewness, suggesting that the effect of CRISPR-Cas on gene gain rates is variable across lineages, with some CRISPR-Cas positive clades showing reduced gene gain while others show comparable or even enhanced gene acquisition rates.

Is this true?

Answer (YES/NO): NO